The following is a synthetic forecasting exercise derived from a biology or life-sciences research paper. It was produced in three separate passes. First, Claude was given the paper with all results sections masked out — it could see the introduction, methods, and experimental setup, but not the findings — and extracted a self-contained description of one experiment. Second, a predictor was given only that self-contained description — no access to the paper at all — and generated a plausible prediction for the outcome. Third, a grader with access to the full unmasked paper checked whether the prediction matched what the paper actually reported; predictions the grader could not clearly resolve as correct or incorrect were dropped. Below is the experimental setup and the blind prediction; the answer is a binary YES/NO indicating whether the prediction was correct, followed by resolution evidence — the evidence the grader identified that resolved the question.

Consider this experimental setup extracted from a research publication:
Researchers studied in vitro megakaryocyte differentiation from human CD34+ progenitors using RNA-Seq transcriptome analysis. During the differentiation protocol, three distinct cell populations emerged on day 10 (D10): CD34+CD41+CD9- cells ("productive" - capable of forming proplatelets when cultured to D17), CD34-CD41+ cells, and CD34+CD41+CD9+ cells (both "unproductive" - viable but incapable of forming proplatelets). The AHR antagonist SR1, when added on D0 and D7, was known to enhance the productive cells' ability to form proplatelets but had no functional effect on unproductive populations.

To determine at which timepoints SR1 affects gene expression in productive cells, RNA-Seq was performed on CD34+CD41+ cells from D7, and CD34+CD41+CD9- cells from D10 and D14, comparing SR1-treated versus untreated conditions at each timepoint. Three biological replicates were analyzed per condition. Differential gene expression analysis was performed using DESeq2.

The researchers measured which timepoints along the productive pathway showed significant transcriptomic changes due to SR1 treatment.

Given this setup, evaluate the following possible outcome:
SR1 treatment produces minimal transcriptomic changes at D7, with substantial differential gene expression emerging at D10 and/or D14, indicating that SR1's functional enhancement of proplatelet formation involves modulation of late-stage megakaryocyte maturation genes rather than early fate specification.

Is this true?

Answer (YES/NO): NO